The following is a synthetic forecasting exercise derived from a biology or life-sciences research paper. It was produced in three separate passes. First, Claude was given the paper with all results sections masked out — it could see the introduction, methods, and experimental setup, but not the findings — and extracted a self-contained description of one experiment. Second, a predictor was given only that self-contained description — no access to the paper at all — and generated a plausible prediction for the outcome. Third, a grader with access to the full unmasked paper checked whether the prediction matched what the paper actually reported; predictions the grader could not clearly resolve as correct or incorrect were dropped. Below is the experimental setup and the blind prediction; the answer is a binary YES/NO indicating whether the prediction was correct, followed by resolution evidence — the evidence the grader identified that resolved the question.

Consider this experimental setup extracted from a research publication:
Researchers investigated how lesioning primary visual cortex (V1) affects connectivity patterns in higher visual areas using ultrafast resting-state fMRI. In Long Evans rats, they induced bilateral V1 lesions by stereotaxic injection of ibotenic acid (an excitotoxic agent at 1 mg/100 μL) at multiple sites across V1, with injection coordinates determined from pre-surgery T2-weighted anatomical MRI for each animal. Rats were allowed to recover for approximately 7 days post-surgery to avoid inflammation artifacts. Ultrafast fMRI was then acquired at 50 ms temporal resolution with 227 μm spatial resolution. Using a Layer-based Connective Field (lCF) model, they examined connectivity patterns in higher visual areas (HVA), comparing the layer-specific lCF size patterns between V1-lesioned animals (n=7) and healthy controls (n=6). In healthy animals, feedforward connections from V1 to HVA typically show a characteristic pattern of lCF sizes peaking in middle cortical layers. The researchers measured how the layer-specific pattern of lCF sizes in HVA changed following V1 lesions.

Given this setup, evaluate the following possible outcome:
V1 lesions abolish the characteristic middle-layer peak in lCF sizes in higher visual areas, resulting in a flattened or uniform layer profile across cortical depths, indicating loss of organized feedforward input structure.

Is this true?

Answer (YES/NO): NO